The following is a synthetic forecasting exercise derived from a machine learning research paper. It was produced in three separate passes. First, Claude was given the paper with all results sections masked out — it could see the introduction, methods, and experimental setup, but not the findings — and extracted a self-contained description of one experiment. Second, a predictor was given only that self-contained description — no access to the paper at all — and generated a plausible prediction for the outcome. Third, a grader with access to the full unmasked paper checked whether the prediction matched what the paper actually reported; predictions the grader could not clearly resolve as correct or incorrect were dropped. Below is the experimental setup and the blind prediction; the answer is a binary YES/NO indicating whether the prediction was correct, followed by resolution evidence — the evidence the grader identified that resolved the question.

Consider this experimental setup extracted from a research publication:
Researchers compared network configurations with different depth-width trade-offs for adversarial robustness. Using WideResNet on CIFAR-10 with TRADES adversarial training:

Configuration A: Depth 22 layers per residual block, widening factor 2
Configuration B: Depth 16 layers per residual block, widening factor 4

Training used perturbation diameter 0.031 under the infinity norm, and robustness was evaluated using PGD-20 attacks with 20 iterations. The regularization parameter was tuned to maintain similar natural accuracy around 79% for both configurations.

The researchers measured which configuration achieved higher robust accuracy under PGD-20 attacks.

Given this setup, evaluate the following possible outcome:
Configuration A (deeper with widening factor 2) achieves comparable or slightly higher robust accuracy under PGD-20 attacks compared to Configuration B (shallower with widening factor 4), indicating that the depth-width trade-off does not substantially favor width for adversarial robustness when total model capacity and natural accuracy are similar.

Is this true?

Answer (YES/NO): NO